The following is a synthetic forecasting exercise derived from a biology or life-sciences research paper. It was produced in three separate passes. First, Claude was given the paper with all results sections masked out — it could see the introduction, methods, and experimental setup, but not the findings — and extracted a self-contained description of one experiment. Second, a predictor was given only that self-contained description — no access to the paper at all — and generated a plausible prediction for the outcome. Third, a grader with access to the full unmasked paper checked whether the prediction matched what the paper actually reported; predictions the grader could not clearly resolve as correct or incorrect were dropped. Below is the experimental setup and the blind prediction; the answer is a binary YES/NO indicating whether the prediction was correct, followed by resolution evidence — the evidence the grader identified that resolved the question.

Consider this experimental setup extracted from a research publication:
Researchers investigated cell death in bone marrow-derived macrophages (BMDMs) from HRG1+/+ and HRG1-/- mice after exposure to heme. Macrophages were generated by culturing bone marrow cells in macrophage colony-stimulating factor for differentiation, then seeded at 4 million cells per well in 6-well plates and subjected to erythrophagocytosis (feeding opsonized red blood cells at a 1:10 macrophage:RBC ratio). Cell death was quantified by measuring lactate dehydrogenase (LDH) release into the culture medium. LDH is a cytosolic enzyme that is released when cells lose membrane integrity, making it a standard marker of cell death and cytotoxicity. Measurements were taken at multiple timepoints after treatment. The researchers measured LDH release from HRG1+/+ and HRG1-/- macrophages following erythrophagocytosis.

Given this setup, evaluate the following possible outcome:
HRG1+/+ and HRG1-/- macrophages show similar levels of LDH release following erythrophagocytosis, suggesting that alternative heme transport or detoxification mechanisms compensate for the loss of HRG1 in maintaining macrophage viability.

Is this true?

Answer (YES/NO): NO